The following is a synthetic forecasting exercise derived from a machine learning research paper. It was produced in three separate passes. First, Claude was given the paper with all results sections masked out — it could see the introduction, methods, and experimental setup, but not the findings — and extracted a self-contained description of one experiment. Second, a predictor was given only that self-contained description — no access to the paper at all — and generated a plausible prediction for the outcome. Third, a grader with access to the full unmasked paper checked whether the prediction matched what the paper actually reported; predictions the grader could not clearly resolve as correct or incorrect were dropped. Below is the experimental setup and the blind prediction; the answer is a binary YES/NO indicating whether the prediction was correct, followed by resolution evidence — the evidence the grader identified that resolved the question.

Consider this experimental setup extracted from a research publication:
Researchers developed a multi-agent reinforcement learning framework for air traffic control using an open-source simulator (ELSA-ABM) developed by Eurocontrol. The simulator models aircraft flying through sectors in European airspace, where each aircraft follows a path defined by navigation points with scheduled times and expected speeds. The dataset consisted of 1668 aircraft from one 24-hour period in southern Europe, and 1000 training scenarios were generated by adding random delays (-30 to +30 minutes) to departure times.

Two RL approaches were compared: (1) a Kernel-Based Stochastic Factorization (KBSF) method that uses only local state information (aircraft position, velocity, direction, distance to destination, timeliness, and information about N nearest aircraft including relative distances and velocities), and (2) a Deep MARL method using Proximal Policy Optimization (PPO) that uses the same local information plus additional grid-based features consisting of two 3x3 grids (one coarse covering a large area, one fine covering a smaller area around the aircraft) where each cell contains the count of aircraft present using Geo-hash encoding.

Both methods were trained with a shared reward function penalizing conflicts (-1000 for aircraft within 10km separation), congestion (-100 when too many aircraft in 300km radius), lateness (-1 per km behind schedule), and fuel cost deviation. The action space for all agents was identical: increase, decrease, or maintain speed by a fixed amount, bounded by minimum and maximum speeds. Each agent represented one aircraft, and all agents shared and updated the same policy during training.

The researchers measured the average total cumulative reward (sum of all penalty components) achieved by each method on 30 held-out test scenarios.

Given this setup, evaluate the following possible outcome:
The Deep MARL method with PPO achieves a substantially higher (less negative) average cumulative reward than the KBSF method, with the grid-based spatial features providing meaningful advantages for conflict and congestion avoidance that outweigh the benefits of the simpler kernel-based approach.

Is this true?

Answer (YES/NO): NO